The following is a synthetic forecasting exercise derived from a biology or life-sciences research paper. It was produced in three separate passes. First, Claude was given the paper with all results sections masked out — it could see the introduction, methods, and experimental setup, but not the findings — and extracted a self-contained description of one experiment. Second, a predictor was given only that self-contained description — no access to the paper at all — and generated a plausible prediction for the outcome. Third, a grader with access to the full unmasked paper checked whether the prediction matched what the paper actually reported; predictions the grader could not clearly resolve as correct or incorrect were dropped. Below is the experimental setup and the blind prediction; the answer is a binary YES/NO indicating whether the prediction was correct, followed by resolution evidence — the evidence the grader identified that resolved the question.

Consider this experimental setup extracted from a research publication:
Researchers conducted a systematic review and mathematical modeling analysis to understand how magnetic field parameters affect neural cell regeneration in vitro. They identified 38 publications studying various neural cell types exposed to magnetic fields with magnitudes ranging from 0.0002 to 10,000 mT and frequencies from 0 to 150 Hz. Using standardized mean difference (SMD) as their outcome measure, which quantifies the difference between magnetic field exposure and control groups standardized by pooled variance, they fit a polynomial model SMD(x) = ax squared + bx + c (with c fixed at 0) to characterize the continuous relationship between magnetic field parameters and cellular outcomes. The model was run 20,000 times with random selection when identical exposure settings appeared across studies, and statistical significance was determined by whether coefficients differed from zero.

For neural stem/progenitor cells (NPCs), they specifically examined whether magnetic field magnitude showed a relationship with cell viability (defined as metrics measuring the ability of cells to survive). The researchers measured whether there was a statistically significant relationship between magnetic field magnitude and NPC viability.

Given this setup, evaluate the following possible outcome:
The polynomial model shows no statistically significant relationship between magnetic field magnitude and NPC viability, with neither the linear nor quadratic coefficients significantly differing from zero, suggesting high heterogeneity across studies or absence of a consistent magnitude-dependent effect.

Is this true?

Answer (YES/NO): NO